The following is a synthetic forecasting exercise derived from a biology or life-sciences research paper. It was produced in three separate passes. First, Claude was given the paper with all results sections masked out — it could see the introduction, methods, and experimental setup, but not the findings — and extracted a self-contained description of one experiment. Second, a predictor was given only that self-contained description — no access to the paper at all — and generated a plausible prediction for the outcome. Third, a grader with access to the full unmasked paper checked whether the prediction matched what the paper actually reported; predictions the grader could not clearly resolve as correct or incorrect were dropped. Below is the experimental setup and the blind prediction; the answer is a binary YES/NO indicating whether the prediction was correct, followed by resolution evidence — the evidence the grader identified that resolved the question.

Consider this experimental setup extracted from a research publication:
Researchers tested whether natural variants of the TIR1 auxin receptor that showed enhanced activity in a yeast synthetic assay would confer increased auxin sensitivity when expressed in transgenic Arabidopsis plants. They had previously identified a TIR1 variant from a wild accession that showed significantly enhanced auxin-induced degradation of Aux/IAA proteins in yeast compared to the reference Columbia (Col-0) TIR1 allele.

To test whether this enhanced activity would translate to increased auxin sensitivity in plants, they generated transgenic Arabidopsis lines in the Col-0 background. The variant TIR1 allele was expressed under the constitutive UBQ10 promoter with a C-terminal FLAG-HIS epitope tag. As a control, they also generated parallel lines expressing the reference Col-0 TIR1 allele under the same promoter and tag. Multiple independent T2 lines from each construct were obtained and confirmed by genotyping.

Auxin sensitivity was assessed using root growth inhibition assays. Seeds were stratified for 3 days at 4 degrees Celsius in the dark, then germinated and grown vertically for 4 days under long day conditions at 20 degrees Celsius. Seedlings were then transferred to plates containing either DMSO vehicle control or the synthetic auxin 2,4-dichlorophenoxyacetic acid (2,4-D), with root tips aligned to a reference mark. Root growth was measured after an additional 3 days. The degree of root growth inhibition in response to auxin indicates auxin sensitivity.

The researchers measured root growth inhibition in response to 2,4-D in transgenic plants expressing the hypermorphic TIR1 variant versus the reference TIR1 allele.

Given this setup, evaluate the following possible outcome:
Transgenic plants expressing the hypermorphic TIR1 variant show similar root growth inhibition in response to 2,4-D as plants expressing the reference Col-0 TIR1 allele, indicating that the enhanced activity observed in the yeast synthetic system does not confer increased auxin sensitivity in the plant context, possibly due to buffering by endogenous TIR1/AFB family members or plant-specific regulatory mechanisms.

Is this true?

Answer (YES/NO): NO